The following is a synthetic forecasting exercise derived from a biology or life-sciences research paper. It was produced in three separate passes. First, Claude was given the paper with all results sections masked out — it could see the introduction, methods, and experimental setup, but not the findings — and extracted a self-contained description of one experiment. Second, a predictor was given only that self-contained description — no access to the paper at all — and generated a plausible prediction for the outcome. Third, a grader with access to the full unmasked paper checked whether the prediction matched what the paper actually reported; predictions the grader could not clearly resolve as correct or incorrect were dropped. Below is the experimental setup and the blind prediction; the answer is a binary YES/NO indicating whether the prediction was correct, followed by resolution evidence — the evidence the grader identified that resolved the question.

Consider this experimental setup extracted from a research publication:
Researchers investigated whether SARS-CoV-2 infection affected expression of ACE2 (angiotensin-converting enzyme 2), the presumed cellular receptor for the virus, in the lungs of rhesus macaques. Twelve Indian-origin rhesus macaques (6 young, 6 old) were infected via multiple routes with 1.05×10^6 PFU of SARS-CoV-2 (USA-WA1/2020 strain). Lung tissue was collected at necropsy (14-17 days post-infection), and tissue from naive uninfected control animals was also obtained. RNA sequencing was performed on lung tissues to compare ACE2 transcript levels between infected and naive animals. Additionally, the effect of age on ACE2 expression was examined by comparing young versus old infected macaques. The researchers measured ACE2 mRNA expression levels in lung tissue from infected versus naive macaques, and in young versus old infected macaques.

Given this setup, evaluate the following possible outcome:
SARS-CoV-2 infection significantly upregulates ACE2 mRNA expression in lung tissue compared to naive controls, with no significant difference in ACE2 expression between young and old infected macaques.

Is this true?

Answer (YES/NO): NO